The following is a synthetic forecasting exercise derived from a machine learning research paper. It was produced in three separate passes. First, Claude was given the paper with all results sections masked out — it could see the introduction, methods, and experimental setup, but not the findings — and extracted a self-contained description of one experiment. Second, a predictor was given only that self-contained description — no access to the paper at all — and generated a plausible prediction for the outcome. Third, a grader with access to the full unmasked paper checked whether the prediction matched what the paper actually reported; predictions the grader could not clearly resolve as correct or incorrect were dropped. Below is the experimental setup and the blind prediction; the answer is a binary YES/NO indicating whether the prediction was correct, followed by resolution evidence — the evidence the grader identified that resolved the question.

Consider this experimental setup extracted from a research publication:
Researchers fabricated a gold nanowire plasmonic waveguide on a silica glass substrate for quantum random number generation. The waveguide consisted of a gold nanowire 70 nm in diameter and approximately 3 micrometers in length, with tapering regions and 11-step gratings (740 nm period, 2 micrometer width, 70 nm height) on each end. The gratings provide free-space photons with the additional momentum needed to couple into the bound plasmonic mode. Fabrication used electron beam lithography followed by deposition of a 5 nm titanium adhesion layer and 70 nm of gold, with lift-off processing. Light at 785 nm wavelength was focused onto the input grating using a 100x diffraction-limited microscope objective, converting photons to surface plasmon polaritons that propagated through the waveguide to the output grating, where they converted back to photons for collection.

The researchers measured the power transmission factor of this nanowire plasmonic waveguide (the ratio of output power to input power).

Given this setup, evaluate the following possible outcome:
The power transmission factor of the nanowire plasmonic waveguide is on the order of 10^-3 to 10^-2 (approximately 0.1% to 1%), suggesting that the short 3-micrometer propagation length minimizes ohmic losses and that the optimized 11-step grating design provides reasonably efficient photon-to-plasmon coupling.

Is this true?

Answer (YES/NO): NO